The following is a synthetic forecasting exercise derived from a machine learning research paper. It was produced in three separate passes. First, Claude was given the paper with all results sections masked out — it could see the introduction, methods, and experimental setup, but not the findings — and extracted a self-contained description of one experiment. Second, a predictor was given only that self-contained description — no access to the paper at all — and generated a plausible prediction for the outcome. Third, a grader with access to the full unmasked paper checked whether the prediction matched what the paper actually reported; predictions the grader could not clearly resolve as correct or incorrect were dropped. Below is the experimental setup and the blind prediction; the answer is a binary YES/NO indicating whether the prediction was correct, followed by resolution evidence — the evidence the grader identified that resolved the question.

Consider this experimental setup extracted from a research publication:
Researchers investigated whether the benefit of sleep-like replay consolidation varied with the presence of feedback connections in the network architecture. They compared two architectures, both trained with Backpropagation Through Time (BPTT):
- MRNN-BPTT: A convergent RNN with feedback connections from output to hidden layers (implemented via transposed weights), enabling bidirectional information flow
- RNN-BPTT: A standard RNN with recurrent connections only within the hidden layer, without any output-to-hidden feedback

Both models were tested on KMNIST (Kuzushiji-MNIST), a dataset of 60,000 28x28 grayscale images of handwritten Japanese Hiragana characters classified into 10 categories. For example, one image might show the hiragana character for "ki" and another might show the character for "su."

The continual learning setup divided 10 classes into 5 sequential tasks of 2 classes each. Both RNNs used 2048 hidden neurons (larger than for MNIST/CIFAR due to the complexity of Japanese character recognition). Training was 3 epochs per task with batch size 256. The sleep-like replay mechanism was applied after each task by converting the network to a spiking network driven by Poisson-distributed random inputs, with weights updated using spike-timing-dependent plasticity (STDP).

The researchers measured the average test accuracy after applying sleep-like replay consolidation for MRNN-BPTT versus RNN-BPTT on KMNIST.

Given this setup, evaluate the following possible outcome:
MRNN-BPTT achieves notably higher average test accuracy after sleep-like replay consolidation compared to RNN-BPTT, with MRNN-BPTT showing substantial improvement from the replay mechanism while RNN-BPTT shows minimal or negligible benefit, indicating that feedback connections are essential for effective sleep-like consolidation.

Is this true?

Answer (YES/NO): NO